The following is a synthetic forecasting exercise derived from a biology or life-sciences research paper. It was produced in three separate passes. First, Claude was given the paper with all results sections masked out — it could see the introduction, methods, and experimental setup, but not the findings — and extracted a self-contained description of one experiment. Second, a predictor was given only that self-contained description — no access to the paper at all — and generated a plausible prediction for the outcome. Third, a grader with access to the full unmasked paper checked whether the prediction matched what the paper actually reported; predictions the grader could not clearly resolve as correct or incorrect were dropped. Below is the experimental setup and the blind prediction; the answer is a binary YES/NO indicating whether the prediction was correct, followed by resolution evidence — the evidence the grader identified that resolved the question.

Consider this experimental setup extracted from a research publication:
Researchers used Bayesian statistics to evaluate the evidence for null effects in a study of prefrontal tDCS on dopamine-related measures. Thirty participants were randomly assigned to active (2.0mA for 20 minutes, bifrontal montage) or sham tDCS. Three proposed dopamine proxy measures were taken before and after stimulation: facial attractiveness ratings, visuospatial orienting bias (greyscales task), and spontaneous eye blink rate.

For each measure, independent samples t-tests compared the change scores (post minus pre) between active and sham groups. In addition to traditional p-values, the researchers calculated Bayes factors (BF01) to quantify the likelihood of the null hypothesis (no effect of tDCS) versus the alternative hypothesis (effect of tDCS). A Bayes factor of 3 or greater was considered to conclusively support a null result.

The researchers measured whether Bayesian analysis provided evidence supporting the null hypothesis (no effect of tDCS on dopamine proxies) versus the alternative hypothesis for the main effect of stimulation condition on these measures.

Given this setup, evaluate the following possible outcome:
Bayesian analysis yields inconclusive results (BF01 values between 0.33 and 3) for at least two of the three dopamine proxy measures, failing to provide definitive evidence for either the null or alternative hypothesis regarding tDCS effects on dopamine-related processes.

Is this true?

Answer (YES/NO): YES